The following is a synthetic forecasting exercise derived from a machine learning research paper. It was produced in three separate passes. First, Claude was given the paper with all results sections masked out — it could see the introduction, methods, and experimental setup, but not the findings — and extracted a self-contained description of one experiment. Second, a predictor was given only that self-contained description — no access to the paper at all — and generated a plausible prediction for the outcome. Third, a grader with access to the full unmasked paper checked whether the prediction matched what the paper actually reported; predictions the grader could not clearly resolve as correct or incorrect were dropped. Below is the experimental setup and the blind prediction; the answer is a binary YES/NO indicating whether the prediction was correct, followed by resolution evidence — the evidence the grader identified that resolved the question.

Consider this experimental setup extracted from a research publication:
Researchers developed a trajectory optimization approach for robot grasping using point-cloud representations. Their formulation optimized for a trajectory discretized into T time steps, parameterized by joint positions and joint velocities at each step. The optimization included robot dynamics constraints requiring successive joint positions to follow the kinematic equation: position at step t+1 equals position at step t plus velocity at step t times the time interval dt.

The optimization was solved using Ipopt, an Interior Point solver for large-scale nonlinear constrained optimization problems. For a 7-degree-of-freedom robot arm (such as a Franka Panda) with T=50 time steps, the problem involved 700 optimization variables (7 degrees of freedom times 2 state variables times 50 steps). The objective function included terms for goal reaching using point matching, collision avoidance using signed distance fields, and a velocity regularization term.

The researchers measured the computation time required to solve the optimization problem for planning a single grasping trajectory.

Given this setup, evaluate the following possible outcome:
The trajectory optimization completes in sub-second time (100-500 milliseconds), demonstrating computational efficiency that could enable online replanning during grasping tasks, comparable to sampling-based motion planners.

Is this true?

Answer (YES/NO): NO